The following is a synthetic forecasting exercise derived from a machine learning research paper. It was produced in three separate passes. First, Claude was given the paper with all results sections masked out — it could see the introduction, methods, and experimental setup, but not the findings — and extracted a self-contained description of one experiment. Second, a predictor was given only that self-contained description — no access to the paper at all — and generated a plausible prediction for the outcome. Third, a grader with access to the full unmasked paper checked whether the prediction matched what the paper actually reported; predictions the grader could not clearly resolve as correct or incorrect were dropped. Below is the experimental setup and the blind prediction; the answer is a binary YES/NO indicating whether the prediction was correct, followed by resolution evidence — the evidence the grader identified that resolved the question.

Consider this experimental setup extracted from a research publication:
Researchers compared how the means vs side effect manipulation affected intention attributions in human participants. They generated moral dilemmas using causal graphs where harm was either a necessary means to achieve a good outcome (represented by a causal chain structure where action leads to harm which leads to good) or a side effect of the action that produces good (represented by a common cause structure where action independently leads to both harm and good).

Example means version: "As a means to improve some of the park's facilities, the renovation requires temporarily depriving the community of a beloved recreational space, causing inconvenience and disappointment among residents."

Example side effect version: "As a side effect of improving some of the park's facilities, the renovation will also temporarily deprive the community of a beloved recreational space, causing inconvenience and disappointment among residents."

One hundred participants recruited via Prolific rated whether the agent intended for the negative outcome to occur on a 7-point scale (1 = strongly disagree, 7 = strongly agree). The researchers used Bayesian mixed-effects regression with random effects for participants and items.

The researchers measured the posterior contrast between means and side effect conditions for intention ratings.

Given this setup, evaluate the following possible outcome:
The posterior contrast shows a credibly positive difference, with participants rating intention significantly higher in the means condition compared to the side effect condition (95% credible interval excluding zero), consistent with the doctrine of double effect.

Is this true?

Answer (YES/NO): YES